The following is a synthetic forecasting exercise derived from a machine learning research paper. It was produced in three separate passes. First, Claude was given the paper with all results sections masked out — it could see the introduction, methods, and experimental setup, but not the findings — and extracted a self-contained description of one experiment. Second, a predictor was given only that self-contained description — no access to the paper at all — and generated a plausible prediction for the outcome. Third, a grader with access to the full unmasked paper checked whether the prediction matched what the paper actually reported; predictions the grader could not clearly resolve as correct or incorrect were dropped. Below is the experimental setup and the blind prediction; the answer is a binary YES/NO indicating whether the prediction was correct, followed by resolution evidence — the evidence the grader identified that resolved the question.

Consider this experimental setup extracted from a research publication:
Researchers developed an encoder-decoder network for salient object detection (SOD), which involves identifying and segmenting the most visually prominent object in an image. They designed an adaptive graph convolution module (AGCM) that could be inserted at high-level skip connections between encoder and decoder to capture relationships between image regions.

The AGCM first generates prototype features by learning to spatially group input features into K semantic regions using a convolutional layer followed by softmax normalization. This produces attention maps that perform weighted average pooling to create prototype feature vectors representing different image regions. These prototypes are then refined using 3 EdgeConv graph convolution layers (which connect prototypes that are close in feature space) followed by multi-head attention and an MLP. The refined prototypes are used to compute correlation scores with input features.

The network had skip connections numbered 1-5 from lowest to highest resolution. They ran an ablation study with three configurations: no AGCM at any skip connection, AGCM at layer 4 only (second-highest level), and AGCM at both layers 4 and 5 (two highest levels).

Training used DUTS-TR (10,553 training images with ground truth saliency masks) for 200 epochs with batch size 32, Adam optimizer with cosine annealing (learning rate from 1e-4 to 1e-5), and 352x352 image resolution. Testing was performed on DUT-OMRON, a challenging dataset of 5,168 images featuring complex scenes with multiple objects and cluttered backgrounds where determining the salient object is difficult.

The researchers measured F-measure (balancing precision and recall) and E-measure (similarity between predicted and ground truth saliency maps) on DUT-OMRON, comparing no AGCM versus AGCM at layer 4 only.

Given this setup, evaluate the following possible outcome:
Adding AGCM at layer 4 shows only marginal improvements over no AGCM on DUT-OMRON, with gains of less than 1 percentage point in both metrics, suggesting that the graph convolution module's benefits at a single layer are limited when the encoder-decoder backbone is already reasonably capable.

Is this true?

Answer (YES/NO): NO